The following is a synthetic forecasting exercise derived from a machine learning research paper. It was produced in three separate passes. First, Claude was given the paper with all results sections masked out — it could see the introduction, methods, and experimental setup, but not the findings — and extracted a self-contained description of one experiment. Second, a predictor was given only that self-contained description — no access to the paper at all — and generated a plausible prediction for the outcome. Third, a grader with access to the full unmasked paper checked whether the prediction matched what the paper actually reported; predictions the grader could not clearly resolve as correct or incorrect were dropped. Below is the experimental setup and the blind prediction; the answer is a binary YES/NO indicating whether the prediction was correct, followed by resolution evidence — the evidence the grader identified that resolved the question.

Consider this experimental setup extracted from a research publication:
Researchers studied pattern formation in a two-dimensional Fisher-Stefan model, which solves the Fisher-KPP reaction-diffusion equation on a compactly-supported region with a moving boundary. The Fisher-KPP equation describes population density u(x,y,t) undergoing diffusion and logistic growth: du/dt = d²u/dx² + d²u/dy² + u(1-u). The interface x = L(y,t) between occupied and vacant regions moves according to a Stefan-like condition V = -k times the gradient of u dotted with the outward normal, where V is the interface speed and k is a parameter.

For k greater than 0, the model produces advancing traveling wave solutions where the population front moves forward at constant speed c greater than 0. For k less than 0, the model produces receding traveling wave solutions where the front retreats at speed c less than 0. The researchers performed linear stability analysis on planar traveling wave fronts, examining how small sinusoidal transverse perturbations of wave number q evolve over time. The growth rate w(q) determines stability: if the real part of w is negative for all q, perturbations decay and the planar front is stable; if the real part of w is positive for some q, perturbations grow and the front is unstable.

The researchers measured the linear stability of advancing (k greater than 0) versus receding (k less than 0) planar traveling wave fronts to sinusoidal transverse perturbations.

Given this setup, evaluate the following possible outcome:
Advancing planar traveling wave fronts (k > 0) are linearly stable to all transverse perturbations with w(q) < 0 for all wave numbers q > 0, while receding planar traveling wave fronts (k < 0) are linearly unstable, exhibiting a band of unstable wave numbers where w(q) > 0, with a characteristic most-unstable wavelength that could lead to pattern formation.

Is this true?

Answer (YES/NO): NO